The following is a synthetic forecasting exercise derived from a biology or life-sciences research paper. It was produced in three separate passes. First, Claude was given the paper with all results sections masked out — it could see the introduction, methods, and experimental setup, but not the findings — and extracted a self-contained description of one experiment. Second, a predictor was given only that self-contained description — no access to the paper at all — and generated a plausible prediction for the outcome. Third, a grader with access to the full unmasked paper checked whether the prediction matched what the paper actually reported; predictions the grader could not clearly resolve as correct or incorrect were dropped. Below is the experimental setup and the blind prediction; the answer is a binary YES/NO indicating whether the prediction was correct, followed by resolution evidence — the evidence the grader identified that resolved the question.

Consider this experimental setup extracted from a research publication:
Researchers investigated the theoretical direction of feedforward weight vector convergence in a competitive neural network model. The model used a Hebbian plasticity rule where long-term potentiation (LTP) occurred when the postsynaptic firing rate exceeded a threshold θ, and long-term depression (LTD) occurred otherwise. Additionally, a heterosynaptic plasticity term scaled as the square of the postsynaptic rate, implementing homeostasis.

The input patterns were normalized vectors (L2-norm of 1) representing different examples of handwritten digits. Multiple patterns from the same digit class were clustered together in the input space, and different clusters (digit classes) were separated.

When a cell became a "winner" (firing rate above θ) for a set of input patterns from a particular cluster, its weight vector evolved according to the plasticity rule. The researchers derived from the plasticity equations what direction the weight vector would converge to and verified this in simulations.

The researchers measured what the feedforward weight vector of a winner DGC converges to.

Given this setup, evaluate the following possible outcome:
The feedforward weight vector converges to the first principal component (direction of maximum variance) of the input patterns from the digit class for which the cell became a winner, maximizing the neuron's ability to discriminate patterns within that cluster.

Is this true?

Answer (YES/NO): NO